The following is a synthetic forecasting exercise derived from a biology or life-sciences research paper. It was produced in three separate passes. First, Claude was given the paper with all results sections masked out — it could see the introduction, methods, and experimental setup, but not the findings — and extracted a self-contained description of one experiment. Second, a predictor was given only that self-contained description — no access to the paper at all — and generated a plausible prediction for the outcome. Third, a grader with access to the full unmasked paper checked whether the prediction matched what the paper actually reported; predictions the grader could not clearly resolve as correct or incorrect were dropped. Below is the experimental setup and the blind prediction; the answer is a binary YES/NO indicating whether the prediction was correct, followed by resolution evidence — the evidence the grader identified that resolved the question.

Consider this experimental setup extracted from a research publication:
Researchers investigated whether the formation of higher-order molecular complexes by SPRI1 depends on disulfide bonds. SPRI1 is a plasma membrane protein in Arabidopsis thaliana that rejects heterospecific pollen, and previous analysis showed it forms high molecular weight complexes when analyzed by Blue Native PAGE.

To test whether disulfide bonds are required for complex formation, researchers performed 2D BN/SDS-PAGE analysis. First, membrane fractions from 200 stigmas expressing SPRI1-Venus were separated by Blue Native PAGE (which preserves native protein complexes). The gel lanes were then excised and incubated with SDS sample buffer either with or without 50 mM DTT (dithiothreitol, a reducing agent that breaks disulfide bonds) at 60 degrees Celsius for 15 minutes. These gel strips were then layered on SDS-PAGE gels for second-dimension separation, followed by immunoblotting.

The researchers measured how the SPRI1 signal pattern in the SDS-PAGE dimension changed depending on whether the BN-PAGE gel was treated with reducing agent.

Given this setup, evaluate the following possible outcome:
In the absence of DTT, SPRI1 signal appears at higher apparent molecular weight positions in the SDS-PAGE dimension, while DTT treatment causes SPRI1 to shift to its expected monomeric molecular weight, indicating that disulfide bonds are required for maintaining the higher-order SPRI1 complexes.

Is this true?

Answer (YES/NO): NO